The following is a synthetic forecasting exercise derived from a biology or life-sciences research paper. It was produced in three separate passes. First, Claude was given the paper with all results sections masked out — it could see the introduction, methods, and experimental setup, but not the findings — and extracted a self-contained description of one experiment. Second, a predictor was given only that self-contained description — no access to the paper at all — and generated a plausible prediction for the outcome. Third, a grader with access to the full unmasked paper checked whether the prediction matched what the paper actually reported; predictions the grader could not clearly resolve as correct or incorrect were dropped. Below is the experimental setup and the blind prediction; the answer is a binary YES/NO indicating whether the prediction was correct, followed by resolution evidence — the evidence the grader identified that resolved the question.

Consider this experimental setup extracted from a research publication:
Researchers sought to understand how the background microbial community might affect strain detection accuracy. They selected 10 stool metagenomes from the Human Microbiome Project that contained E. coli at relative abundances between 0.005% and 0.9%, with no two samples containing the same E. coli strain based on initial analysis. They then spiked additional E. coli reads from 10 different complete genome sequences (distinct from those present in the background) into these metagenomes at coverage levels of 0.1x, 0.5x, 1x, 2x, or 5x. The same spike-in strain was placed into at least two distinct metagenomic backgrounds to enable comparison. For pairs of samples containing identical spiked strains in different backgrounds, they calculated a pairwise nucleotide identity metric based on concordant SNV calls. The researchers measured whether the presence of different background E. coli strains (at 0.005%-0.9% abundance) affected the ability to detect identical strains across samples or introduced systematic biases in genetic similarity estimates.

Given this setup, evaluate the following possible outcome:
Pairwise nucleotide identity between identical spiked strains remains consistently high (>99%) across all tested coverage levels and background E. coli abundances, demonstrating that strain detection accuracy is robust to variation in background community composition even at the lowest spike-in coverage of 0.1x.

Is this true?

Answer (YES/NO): NO